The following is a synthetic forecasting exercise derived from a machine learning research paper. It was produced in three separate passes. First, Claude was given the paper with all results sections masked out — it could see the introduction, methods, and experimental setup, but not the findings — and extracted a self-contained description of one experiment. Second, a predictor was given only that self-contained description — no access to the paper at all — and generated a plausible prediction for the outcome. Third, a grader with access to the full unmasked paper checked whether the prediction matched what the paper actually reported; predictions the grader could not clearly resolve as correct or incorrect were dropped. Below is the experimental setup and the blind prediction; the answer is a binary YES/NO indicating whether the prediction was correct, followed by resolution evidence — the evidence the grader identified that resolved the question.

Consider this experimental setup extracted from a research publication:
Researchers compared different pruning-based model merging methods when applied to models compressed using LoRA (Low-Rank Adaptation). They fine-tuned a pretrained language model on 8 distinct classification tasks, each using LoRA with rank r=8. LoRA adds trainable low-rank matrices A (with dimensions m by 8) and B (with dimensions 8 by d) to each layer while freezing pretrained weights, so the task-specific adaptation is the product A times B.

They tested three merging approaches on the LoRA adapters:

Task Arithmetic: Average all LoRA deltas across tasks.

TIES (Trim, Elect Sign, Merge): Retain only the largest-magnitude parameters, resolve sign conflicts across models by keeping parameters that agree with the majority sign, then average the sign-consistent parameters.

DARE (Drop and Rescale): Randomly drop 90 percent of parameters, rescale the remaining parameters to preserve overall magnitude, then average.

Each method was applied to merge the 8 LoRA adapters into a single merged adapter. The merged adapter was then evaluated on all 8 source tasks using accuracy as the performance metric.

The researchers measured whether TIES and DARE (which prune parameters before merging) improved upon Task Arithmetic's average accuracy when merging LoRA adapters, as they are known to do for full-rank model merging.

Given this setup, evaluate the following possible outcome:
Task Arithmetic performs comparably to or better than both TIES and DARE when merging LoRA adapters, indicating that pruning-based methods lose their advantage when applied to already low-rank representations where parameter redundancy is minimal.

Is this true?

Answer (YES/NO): NO